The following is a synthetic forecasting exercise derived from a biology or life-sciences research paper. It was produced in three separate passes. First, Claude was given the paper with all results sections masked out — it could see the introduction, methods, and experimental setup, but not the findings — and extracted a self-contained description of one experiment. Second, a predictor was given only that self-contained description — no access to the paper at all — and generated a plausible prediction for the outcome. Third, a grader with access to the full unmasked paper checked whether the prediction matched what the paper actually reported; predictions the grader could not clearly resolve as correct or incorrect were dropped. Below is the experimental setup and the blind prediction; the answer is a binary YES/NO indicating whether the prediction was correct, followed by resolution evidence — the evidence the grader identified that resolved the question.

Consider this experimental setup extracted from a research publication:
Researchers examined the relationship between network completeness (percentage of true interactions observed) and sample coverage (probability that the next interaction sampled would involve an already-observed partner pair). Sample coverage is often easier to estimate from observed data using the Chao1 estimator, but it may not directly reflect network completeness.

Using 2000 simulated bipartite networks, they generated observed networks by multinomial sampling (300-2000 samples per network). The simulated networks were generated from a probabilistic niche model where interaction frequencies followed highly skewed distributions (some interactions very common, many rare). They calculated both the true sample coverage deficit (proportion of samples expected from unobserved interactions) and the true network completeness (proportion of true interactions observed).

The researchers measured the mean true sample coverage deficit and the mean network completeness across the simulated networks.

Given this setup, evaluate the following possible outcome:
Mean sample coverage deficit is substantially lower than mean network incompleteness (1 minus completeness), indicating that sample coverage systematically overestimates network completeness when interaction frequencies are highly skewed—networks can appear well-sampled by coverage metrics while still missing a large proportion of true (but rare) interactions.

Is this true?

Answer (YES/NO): YES